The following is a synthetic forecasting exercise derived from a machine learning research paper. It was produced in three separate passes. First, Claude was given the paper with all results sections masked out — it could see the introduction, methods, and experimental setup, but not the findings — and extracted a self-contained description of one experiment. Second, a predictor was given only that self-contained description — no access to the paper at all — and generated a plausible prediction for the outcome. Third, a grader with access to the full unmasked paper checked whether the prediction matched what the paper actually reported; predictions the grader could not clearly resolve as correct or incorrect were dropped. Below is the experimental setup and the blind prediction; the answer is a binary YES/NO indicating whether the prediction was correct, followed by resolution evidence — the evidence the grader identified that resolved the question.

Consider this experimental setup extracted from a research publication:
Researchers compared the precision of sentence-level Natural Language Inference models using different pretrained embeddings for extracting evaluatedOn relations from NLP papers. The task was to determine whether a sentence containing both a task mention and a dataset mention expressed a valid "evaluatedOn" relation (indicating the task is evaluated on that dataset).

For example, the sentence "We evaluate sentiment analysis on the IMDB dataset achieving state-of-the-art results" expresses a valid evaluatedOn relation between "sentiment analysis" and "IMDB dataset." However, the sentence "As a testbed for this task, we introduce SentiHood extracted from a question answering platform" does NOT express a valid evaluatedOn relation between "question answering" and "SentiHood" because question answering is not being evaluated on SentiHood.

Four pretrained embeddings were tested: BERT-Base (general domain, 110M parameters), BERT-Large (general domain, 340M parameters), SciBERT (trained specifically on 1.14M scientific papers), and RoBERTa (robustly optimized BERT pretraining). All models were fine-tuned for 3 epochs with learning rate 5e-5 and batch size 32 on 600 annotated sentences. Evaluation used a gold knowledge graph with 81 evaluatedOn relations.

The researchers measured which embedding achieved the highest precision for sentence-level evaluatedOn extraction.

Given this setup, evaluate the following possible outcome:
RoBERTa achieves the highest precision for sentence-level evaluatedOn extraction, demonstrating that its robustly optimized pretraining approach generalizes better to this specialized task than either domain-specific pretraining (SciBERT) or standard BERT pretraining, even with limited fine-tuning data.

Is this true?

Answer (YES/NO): YES